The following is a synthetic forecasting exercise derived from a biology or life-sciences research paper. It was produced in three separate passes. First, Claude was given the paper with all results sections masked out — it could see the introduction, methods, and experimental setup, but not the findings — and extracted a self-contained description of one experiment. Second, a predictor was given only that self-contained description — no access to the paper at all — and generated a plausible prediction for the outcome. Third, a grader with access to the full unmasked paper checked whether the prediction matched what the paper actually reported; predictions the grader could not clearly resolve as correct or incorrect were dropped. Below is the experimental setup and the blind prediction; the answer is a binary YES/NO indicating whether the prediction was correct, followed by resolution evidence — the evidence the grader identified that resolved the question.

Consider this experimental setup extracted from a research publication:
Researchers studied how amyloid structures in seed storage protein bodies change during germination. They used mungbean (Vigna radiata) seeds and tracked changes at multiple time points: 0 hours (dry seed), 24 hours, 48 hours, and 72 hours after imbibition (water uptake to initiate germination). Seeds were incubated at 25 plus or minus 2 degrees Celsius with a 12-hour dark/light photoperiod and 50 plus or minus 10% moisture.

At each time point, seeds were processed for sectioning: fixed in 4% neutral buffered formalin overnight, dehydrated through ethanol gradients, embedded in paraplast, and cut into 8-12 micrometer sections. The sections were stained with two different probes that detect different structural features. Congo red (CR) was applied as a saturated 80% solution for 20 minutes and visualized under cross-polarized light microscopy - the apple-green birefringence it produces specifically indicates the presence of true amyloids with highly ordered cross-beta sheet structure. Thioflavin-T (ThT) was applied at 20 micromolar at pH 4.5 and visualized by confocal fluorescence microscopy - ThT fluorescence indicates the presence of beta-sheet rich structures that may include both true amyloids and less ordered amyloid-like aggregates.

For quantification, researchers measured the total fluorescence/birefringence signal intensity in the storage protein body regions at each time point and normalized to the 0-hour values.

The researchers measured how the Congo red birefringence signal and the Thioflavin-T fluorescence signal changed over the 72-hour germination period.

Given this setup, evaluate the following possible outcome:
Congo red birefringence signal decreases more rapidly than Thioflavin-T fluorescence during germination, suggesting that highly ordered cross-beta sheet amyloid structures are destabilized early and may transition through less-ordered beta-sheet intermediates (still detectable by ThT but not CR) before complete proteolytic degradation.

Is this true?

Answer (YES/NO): NO